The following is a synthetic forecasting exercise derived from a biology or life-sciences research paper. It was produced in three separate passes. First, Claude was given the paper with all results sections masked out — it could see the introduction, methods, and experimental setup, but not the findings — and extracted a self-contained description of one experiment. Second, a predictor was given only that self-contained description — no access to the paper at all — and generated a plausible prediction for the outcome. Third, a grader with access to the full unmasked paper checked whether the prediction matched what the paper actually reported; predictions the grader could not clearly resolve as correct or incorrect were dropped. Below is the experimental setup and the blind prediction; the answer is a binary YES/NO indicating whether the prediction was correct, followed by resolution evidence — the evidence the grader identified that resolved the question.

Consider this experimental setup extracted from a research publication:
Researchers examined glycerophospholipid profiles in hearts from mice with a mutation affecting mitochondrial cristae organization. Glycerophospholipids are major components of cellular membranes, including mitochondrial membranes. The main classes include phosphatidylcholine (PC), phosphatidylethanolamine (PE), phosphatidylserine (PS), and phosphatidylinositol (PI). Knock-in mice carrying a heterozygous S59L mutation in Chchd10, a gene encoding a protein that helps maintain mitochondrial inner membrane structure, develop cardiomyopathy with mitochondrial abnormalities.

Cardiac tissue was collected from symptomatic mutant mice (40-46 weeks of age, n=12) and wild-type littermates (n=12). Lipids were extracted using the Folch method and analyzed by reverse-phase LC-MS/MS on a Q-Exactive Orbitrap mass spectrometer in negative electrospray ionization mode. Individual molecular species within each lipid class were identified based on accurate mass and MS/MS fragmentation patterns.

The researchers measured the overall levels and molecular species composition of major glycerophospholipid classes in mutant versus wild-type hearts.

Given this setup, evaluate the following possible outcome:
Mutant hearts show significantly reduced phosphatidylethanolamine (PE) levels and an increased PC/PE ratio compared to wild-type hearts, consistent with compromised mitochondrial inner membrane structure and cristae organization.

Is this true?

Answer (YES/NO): NO